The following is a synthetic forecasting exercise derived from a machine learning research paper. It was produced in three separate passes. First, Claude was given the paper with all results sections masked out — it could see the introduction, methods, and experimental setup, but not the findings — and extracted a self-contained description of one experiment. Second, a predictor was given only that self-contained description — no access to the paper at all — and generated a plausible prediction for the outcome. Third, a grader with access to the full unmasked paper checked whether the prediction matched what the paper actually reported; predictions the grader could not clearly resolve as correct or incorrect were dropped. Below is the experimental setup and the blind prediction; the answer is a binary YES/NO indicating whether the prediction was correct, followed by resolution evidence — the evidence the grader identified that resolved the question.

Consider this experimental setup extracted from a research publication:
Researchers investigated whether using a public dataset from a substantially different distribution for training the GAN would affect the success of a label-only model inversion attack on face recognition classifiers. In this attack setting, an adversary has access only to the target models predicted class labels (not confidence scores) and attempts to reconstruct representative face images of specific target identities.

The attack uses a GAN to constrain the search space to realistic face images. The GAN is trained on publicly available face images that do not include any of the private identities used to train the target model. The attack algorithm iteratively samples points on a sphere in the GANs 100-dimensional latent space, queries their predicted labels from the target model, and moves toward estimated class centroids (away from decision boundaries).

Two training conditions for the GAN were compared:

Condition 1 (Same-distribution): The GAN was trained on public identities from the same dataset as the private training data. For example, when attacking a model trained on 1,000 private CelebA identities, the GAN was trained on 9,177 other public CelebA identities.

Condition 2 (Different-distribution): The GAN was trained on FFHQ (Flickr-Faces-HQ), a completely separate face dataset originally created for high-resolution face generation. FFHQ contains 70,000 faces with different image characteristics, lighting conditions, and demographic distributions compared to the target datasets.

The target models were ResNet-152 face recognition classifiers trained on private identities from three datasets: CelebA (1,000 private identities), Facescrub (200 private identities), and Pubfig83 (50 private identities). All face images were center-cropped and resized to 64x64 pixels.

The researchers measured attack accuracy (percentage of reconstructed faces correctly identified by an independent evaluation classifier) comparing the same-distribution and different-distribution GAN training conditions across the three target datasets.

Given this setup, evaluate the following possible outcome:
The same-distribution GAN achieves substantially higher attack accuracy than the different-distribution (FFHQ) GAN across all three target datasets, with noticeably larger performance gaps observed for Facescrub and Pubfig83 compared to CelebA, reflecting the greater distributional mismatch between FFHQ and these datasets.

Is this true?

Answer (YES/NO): NO